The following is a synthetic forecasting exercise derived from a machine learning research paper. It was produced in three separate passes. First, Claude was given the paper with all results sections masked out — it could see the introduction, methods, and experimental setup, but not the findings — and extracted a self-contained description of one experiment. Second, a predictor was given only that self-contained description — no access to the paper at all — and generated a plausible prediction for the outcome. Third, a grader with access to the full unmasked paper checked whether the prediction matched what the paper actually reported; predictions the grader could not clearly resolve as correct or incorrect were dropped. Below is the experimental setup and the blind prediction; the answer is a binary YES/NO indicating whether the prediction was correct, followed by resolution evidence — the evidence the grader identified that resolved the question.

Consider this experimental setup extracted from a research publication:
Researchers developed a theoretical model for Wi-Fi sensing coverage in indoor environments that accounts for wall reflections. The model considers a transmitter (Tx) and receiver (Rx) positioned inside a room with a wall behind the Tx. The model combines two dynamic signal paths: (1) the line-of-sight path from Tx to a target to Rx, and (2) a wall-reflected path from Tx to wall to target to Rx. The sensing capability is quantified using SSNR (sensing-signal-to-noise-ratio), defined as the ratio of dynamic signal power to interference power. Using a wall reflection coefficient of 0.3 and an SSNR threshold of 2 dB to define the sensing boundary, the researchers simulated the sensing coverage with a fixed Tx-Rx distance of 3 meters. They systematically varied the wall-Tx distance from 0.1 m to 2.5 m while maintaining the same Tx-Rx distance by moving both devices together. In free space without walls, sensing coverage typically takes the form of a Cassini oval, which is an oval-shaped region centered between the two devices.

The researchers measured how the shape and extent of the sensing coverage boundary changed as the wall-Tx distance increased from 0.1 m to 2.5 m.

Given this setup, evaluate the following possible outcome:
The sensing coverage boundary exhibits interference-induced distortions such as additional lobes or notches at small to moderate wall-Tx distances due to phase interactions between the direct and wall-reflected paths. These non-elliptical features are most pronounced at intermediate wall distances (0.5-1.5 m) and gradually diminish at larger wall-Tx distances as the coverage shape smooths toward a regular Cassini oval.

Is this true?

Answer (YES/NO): NO